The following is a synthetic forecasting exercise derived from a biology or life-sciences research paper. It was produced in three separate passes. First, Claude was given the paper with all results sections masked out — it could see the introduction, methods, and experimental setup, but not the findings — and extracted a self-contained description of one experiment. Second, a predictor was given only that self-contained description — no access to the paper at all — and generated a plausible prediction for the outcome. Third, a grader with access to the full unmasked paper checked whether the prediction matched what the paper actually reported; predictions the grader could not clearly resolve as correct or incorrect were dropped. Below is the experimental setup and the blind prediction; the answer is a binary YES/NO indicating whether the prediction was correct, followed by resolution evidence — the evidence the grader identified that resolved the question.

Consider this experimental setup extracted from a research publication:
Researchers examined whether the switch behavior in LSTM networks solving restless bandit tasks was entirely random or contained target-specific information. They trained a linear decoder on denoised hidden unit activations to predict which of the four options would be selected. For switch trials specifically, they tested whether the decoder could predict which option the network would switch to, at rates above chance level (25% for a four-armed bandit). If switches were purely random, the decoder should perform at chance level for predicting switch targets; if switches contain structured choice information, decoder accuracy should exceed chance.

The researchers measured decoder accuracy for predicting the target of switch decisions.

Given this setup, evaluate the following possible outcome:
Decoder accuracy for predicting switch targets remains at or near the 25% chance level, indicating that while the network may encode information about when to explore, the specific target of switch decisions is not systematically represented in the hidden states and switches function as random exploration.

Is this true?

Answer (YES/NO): NO